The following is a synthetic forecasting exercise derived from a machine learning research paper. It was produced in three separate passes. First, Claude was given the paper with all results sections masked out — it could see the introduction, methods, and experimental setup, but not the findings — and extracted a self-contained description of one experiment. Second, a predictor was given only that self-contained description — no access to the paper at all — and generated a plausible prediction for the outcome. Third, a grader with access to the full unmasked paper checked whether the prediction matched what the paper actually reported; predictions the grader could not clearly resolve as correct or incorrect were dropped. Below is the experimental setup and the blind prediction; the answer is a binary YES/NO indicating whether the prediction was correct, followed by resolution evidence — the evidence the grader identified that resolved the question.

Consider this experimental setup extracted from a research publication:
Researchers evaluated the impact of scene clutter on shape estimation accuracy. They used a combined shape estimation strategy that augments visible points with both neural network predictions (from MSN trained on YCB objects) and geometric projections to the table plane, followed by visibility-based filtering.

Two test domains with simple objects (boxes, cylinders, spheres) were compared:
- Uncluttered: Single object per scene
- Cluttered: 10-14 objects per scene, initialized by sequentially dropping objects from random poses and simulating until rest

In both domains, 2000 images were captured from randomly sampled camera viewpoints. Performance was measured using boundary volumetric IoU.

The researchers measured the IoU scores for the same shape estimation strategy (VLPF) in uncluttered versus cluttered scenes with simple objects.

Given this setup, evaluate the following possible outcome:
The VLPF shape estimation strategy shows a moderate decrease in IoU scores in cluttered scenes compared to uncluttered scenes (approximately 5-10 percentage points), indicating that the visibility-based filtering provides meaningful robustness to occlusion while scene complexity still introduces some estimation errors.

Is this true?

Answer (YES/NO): YES